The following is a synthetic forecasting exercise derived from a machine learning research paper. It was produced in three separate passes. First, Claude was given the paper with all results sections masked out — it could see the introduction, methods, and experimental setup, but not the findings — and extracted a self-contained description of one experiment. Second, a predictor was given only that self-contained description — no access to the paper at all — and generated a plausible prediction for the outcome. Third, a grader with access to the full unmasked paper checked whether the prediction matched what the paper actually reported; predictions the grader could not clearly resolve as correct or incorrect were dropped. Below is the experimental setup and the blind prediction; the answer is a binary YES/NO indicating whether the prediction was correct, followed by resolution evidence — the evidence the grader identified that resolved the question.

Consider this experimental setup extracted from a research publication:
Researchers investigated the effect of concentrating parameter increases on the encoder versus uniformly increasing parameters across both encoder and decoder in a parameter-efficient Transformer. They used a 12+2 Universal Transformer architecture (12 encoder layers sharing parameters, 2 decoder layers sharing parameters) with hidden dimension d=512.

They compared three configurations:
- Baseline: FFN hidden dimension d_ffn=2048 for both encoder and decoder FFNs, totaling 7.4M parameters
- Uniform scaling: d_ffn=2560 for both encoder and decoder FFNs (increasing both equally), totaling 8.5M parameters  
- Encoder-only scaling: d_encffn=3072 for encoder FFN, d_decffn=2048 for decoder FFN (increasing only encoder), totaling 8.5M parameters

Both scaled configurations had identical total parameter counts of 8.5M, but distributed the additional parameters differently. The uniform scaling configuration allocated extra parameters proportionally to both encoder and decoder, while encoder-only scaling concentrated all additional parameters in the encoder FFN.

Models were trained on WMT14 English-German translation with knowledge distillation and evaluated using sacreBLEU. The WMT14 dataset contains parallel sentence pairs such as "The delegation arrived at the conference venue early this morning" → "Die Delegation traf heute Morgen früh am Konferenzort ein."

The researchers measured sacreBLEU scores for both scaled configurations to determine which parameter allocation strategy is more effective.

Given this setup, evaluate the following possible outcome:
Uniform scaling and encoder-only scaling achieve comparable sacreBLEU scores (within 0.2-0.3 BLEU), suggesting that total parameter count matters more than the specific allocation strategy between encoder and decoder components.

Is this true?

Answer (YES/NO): NO